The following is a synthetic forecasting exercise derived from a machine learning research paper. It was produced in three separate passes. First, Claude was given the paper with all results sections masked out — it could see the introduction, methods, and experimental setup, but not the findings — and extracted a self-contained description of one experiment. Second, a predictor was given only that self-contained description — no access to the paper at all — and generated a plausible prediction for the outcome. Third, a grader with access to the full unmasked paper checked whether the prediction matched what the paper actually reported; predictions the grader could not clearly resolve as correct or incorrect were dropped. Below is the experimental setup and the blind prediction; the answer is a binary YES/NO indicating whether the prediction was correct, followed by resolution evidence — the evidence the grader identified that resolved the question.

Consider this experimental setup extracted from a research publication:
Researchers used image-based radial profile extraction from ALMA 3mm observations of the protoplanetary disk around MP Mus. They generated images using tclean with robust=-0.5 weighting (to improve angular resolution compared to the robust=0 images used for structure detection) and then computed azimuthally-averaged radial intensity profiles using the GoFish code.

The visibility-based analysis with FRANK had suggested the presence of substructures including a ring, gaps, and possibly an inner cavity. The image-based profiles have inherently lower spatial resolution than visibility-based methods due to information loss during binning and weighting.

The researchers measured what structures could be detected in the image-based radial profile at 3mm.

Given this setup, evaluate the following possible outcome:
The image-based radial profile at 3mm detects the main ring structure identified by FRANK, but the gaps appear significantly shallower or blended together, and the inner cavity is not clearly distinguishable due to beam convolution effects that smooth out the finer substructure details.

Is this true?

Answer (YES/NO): NO